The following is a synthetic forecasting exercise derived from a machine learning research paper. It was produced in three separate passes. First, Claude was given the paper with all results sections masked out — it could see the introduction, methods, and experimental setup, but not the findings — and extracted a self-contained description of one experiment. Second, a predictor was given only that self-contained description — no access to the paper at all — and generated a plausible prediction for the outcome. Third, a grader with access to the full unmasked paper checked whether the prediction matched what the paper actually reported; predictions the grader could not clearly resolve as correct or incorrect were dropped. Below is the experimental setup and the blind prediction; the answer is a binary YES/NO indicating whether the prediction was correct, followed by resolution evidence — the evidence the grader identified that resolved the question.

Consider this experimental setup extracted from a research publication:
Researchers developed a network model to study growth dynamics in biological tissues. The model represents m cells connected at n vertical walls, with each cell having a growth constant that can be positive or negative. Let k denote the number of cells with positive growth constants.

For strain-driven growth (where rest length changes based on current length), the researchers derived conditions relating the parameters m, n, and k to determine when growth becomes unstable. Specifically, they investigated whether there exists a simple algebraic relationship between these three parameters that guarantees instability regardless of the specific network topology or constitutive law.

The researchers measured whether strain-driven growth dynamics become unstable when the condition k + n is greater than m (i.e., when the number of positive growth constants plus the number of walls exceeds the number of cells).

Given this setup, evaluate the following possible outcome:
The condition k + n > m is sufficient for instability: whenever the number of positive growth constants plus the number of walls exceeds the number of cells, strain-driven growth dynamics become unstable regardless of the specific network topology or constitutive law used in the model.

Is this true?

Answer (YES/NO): YES